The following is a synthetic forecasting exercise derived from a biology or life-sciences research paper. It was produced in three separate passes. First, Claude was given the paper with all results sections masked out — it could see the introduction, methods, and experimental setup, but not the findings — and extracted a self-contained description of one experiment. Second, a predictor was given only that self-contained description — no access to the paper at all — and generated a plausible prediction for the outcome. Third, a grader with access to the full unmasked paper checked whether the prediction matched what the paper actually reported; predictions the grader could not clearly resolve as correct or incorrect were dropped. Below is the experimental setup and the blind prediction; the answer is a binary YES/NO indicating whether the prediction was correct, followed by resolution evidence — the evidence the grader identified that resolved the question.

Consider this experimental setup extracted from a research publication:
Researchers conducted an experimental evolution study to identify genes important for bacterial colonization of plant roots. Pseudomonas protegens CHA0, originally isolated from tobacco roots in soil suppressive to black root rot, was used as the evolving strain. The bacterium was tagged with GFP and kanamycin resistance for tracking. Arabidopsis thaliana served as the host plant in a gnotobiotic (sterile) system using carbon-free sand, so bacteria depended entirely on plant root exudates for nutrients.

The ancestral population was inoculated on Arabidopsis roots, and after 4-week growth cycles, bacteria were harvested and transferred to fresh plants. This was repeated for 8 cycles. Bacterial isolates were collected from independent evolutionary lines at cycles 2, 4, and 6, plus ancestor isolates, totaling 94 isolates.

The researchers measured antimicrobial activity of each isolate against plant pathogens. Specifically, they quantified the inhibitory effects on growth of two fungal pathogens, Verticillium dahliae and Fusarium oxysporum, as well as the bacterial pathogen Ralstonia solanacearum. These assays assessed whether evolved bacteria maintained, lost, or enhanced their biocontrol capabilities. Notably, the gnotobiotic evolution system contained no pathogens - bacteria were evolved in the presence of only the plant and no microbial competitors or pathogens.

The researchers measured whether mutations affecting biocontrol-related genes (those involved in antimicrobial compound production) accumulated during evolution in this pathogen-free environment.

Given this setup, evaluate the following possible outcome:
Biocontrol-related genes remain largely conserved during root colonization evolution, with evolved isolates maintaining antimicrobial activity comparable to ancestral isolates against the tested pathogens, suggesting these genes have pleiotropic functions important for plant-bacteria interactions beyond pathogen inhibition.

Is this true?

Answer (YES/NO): NO